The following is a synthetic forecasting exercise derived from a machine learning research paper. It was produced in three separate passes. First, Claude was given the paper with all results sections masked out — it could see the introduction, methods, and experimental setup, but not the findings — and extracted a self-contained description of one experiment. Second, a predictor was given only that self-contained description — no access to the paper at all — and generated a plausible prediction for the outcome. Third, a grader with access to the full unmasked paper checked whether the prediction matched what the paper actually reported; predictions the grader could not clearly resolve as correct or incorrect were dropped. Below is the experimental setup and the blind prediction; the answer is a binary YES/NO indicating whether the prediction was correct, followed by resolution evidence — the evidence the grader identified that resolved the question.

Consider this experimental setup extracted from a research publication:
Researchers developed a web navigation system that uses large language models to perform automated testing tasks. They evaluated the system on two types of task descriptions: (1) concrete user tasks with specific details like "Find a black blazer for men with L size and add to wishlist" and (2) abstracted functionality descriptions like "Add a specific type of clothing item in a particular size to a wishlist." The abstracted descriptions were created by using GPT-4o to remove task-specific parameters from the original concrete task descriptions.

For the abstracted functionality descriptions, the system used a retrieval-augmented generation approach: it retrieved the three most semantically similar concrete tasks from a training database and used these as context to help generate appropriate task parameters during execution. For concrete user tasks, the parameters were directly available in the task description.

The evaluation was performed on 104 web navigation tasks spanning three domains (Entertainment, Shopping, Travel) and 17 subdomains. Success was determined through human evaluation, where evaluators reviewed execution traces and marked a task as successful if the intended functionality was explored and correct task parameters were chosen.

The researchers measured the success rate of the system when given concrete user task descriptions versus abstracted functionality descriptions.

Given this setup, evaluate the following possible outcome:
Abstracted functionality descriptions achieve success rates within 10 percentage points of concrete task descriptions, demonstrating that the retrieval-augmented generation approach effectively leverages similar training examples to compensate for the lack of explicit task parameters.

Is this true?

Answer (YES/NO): YES